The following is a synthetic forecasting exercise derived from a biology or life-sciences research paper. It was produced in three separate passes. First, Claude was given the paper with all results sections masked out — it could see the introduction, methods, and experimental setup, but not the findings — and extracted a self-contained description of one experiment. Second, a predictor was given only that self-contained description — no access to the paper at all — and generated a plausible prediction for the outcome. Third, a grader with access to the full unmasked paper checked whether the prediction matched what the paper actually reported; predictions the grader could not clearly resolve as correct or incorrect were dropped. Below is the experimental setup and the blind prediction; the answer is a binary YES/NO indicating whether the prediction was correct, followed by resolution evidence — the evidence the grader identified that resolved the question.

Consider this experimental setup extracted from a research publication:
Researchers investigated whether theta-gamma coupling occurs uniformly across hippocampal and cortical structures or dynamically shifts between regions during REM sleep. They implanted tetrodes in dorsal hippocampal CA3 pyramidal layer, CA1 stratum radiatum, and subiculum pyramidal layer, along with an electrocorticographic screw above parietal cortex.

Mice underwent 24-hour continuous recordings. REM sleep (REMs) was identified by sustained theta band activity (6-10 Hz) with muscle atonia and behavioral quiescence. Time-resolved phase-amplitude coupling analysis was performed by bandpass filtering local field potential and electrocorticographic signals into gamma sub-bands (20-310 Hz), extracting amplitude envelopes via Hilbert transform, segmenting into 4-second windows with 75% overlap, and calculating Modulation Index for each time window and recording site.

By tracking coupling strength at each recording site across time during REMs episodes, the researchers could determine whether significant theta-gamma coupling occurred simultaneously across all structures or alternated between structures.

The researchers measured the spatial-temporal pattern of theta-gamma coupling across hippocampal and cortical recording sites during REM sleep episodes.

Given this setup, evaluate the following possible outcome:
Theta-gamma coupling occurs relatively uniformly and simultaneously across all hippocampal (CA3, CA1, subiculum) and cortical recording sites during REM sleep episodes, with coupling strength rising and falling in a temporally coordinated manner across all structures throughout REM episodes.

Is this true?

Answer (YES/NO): NO